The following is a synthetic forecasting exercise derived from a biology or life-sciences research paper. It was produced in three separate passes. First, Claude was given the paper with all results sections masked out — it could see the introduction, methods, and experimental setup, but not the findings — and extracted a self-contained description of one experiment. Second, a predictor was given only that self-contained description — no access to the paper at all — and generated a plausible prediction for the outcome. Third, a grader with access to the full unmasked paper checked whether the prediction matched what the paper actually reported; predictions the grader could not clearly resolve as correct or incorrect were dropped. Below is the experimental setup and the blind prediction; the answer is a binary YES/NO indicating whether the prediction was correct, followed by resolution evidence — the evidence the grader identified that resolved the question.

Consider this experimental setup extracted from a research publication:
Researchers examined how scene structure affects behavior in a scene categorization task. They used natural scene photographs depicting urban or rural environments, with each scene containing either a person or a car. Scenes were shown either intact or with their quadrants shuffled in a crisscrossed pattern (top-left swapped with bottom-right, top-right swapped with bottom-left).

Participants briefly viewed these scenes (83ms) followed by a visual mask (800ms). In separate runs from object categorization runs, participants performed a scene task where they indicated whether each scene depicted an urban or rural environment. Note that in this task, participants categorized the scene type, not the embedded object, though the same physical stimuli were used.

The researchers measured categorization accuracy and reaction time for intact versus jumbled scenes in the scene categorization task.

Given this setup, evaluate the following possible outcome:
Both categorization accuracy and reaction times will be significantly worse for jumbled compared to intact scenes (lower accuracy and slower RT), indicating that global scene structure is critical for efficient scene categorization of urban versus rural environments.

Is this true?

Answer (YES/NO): YES